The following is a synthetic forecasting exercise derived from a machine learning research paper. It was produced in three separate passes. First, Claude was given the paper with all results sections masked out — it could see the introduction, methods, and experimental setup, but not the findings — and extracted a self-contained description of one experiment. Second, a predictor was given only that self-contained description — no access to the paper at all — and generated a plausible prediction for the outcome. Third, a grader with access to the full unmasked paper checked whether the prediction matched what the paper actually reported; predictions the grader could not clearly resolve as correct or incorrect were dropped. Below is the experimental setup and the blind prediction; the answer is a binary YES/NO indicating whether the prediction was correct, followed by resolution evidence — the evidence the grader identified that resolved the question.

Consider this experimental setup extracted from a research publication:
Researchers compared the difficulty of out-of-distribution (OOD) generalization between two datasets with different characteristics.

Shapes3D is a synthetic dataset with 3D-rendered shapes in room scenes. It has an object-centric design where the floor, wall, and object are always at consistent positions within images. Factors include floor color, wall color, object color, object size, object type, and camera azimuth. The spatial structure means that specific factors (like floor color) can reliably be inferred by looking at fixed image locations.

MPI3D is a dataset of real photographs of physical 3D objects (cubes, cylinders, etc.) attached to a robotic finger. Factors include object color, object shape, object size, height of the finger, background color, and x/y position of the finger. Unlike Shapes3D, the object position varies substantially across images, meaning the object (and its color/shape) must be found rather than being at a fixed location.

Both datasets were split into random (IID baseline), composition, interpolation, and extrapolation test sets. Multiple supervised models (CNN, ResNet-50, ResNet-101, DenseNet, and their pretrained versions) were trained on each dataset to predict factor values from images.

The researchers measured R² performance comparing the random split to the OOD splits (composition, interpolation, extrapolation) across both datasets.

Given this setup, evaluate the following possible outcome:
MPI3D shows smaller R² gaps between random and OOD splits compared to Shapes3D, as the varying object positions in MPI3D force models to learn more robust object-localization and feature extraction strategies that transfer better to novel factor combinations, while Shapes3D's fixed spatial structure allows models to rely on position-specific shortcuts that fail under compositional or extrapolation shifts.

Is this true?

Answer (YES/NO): NO